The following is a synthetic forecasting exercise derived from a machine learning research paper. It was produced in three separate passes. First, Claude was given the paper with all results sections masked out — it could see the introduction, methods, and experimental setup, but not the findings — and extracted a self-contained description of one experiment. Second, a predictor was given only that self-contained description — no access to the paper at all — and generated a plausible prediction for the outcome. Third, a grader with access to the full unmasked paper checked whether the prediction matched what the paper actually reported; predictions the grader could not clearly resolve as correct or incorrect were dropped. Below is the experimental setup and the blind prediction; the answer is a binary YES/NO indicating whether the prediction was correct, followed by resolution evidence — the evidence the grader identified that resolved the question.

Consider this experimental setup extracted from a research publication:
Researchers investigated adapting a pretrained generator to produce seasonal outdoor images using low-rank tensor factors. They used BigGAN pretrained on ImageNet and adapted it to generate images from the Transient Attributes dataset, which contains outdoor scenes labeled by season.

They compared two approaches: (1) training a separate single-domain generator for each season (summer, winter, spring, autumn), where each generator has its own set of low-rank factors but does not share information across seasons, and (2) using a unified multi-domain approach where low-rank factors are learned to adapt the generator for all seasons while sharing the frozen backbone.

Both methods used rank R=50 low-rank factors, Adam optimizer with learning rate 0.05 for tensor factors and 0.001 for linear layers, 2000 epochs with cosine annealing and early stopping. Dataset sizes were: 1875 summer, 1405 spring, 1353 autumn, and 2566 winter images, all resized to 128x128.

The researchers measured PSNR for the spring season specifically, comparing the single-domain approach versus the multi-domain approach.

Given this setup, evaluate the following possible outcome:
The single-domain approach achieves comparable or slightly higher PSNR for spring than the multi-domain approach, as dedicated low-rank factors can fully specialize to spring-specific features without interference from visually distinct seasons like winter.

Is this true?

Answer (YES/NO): YES